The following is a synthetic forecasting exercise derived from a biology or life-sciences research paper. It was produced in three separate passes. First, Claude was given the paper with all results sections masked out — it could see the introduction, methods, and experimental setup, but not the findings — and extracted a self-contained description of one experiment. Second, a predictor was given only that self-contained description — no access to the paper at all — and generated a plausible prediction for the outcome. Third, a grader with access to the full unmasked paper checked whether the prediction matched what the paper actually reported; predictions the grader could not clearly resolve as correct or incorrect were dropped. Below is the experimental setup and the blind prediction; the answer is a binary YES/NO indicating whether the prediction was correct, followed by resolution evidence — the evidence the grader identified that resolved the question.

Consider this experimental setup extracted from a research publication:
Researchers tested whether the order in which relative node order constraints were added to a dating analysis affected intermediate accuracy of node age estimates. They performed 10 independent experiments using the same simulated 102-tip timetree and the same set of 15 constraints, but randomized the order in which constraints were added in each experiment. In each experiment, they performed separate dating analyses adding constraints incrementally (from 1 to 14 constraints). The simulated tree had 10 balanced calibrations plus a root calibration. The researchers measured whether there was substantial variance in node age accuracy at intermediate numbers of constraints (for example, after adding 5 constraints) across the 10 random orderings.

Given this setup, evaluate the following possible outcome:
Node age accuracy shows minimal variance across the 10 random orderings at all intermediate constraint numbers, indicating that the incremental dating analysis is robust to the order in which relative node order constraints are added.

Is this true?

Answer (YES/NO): NO